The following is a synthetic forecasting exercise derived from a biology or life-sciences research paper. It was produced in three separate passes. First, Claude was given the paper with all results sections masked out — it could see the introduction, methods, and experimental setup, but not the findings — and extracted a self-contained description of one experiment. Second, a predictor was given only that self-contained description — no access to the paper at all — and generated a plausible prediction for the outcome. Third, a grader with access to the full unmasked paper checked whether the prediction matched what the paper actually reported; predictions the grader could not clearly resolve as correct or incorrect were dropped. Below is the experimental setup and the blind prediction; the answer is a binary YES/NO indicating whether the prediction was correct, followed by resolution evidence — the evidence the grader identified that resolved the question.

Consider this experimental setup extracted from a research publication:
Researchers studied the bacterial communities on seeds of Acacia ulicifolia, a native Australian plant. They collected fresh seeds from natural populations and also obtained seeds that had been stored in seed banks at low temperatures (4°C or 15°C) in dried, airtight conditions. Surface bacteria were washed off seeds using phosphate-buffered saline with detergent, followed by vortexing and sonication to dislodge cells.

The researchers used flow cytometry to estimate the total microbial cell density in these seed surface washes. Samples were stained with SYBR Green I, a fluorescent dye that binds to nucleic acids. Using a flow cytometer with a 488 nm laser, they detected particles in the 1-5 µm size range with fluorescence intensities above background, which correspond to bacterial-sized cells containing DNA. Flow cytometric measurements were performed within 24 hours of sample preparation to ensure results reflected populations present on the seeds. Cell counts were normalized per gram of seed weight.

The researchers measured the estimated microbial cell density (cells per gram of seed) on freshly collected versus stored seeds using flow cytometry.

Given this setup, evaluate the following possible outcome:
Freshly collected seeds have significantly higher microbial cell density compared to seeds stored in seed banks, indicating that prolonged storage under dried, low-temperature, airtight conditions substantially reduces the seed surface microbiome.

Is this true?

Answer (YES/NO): NO